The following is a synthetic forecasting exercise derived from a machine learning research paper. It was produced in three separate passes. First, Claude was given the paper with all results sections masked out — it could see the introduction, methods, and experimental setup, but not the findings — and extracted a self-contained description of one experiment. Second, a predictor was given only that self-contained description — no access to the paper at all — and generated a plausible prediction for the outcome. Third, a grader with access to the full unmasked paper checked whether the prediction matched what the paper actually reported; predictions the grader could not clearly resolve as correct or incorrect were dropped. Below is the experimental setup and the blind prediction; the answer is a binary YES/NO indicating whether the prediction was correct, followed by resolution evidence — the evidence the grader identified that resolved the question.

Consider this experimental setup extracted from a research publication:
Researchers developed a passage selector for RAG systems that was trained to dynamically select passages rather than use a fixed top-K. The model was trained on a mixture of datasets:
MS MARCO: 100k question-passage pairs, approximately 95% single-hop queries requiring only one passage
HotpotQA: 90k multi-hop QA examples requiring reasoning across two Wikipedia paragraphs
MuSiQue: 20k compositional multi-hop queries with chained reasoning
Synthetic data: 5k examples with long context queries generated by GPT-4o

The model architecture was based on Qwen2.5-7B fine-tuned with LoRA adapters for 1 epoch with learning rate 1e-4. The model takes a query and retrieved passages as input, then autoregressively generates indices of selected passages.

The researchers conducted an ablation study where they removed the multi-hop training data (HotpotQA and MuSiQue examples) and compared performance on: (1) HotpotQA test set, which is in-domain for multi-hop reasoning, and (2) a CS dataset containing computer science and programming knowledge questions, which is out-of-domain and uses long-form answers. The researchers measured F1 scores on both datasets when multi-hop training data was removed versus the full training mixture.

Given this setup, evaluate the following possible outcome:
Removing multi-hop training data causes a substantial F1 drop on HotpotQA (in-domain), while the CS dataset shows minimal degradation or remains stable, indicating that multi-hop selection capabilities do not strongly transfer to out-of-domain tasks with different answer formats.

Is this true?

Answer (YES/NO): YES